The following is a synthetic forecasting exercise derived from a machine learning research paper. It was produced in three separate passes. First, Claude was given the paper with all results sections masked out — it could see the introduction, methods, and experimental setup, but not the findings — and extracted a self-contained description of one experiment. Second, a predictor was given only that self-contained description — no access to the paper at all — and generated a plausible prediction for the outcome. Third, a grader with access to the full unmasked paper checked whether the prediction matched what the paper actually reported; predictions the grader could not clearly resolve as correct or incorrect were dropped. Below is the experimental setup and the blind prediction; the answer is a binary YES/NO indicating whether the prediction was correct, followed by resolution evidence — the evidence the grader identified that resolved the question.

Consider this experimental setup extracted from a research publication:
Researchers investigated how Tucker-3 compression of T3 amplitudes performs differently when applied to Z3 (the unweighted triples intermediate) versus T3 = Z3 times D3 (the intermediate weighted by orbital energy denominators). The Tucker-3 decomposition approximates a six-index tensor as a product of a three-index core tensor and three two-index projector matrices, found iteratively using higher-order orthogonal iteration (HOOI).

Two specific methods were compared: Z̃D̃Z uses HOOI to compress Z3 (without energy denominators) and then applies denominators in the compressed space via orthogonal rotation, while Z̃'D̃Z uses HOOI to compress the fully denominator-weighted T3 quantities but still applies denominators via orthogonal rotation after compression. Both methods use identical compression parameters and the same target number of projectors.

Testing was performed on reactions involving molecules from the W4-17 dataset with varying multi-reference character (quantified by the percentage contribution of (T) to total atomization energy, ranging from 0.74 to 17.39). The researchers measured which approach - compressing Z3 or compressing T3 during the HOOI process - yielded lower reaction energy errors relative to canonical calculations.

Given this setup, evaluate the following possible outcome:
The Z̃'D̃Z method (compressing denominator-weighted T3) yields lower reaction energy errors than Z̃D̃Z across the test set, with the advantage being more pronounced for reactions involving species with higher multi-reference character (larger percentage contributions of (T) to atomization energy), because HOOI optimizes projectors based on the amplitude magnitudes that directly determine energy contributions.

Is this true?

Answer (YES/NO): NO